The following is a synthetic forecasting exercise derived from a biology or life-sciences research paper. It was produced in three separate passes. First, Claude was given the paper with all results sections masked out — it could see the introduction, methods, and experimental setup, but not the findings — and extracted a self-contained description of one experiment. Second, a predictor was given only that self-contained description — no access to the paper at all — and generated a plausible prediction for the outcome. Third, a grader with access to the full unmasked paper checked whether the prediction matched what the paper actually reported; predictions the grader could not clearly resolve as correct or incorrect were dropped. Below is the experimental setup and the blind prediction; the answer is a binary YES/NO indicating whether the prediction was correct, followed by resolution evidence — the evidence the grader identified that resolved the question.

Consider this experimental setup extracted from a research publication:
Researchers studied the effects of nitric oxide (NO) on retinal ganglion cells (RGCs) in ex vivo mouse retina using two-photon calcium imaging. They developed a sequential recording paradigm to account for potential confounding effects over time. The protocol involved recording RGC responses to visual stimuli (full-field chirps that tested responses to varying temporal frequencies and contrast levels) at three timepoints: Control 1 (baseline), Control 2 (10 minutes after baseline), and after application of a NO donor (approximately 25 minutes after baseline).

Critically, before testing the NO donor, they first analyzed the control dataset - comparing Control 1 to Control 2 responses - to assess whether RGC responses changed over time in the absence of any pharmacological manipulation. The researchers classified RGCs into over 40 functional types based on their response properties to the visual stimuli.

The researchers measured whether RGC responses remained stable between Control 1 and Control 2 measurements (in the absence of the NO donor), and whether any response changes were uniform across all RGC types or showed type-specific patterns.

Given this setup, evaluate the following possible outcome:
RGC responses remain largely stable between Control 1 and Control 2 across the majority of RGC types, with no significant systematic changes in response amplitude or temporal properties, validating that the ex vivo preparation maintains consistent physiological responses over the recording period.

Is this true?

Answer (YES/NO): NO